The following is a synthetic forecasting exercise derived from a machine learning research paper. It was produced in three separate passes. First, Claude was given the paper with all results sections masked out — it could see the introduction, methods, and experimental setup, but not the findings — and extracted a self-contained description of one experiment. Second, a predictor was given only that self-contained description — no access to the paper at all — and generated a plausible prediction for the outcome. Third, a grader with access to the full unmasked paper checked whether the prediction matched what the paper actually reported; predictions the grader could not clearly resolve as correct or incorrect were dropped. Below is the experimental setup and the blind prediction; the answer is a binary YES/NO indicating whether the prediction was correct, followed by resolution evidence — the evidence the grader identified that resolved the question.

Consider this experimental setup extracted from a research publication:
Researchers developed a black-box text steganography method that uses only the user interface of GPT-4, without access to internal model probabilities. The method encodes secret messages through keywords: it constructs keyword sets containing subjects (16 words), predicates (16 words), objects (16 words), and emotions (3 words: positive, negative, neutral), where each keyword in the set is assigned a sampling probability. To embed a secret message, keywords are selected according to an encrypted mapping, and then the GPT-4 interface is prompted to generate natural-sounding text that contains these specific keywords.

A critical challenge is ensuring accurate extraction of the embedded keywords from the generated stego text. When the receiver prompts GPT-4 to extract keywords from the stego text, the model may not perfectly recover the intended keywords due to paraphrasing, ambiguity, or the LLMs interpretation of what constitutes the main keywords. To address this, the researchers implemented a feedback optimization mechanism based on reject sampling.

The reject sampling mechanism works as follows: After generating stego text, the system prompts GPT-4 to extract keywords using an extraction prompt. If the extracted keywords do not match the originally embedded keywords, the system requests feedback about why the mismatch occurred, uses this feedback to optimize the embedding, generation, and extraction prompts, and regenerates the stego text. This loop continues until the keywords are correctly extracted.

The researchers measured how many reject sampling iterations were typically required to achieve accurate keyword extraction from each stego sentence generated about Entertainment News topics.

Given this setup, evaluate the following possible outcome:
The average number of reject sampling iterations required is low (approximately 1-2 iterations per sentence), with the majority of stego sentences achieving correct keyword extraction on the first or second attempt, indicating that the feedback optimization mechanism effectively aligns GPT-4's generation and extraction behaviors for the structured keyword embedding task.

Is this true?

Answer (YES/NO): YES